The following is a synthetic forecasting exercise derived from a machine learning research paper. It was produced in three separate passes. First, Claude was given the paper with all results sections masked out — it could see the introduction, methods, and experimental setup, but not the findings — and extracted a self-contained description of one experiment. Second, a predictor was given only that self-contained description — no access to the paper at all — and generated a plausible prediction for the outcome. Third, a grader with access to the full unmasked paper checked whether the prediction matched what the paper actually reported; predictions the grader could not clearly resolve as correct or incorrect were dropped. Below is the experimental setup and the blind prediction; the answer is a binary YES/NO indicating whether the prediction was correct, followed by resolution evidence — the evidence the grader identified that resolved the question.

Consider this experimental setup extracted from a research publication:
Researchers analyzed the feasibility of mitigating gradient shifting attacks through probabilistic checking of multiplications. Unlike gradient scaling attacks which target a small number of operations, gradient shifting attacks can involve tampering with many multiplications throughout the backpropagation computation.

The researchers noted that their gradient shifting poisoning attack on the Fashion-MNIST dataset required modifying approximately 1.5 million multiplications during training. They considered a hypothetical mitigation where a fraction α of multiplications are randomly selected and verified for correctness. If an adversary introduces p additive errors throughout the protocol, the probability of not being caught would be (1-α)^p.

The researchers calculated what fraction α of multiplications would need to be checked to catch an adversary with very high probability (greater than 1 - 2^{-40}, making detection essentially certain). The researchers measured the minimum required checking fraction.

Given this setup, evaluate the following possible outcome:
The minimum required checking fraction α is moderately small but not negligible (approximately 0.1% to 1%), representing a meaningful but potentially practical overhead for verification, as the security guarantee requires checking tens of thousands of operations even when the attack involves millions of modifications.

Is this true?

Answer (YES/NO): NO